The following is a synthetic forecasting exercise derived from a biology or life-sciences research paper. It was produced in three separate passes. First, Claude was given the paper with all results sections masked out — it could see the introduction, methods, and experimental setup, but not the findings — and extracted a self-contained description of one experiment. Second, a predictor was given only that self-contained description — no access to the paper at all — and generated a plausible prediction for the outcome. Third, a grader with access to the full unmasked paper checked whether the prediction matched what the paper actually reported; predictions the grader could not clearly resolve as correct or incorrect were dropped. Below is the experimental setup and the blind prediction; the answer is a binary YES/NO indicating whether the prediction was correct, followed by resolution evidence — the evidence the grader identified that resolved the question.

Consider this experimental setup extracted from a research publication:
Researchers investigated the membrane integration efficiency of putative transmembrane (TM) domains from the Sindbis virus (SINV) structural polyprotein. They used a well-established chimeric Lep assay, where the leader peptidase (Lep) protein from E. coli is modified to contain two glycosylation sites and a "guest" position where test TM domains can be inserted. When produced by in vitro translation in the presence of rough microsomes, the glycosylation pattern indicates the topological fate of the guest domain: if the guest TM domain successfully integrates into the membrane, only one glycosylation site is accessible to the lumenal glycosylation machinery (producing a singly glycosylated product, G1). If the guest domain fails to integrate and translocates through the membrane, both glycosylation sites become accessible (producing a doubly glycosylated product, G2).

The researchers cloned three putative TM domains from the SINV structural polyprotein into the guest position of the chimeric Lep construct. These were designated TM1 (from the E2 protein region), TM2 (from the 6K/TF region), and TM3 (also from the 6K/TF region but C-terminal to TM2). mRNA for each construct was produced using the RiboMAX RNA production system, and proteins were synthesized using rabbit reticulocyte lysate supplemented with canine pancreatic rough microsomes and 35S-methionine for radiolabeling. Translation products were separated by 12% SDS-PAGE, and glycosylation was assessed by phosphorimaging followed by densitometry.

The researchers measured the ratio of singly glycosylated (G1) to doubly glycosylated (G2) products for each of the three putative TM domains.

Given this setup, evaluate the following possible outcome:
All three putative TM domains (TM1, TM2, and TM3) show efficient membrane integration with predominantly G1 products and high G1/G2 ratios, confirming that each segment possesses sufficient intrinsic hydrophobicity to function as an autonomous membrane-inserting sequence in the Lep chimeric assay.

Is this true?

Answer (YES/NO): NO